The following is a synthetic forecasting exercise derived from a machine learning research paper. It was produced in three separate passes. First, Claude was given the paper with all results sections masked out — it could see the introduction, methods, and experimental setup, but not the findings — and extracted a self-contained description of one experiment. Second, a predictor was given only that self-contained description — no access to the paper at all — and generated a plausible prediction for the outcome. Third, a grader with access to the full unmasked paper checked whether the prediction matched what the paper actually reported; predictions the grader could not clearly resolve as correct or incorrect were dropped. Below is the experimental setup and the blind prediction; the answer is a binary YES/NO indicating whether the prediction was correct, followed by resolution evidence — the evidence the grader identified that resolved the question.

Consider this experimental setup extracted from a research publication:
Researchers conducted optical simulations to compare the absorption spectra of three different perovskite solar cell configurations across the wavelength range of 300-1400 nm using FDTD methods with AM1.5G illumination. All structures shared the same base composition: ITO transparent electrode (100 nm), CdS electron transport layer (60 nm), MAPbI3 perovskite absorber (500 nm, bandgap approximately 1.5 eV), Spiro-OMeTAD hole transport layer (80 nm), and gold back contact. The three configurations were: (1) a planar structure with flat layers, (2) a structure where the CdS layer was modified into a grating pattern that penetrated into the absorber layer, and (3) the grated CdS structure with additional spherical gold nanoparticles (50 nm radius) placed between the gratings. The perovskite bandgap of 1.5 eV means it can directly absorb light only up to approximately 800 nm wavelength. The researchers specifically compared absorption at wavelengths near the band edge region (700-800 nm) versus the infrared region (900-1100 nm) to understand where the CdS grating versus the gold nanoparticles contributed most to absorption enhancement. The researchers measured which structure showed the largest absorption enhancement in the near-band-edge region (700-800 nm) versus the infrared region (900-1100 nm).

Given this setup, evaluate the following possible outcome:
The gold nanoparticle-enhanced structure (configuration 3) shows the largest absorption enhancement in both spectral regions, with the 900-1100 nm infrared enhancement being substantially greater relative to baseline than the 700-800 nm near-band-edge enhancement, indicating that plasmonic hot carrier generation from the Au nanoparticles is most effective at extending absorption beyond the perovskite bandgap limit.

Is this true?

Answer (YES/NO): YES